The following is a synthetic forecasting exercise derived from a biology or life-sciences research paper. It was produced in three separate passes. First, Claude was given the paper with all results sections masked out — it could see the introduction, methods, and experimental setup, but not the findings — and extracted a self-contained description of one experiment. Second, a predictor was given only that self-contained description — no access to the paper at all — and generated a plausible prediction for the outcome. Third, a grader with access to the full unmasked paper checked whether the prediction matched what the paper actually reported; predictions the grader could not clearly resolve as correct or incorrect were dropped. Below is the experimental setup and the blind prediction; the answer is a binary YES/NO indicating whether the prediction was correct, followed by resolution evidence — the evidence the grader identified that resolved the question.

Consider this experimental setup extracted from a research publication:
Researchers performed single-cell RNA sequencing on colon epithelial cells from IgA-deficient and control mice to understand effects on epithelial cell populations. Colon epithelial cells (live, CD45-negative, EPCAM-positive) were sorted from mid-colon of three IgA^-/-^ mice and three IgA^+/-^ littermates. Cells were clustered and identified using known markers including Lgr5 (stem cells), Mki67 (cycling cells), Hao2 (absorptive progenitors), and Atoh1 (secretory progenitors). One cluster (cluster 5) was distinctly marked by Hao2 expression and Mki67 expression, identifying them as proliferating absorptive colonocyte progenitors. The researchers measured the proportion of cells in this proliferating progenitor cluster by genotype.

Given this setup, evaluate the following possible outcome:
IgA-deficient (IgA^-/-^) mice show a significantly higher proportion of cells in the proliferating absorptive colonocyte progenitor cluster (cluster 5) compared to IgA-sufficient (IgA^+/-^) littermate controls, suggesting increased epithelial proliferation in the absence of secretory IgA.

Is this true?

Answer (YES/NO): YES